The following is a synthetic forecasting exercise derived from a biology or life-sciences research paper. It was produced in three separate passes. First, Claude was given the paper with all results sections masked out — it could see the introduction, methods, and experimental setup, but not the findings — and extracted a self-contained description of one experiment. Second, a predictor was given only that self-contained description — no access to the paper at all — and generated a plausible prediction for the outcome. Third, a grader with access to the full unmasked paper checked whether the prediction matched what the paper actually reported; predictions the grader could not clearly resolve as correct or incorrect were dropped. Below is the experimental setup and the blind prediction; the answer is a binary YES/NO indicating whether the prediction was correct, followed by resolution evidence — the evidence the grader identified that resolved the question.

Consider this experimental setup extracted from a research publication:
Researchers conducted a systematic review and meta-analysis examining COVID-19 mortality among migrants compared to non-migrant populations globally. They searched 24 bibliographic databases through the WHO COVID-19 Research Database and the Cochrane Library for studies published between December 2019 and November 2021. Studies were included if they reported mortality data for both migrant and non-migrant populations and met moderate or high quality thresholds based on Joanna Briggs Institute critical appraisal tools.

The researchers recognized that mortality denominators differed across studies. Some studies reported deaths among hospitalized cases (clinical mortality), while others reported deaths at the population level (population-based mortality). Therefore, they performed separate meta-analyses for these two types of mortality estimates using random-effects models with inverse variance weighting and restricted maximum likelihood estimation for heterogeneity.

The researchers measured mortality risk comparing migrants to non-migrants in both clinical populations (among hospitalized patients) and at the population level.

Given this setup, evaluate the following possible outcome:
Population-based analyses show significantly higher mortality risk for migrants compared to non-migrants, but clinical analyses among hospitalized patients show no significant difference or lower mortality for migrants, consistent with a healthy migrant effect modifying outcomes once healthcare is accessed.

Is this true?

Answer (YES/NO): NO